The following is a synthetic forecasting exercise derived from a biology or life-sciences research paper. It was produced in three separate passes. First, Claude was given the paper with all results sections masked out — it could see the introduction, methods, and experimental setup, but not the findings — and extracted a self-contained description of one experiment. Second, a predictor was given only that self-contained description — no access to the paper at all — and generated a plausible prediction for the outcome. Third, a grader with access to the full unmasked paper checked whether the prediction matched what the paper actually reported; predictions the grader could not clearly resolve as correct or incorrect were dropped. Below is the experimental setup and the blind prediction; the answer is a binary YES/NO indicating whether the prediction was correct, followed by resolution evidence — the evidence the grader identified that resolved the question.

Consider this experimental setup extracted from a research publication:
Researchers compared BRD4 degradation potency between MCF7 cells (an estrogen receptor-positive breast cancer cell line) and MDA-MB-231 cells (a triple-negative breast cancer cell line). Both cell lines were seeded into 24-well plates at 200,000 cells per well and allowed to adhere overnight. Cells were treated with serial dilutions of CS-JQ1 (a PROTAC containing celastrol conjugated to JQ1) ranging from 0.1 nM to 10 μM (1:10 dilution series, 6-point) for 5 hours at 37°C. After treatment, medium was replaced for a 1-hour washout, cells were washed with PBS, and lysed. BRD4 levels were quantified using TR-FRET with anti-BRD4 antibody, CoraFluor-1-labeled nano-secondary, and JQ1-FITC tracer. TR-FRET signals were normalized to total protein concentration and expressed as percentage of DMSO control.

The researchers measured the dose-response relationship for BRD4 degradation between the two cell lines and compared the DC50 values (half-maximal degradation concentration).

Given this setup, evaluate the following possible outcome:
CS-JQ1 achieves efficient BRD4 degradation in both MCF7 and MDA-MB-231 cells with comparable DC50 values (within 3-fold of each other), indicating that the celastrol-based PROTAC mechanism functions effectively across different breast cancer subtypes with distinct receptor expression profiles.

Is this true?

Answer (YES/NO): YES